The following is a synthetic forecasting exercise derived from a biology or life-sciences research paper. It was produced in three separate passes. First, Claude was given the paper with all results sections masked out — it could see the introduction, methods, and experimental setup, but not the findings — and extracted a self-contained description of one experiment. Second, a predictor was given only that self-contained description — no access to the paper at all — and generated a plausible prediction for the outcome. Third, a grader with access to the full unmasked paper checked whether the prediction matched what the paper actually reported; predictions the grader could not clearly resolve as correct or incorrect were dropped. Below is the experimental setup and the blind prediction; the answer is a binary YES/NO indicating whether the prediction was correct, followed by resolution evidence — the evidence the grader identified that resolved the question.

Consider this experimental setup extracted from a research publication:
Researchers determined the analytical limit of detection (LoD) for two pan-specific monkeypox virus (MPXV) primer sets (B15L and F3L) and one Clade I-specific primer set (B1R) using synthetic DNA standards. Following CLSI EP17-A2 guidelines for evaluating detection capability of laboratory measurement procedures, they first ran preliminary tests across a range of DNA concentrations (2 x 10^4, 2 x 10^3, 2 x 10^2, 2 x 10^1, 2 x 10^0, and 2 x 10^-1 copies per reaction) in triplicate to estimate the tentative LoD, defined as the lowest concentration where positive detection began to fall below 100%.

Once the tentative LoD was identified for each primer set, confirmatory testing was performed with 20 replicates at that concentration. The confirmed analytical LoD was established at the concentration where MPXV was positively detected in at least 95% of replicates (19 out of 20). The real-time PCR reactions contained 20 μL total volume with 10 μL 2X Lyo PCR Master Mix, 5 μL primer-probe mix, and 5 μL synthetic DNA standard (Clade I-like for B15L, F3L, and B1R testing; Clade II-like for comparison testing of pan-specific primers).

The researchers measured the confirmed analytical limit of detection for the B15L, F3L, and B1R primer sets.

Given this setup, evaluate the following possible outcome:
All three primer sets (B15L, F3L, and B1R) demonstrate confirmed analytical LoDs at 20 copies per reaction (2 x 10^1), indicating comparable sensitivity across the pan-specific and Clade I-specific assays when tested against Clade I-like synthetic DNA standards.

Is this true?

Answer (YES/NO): NO